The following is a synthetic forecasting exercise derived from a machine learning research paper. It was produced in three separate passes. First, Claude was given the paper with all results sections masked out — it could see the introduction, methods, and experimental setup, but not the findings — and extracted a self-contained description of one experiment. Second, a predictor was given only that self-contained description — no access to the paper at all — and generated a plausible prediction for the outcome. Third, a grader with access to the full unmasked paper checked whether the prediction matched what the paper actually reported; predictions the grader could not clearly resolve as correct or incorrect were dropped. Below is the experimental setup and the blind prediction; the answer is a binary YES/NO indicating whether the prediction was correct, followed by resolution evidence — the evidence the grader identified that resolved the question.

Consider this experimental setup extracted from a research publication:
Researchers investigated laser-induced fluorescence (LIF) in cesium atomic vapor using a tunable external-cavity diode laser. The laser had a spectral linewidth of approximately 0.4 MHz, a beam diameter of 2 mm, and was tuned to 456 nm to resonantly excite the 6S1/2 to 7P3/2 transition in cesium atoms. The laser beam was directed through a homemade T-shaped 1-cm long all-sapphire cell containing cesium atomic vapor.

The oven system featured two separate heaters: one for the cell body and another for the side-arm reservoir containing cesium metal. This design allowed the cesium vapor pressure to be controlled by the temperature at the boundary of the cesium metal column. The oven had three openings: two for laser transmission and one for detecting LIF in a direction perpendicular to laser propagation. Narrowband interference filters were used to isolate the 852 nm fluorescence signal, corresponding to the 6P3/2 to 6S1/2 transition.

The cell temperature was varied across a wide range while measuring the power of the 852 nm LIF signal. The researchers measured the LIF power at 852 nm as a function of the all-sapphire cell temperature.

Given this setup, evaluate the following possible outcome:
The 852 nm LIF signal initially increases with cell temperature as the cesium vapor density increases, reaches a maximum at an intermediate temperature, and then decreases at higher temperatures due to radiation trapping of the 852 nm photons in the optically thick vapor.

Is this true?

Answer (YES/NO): YES